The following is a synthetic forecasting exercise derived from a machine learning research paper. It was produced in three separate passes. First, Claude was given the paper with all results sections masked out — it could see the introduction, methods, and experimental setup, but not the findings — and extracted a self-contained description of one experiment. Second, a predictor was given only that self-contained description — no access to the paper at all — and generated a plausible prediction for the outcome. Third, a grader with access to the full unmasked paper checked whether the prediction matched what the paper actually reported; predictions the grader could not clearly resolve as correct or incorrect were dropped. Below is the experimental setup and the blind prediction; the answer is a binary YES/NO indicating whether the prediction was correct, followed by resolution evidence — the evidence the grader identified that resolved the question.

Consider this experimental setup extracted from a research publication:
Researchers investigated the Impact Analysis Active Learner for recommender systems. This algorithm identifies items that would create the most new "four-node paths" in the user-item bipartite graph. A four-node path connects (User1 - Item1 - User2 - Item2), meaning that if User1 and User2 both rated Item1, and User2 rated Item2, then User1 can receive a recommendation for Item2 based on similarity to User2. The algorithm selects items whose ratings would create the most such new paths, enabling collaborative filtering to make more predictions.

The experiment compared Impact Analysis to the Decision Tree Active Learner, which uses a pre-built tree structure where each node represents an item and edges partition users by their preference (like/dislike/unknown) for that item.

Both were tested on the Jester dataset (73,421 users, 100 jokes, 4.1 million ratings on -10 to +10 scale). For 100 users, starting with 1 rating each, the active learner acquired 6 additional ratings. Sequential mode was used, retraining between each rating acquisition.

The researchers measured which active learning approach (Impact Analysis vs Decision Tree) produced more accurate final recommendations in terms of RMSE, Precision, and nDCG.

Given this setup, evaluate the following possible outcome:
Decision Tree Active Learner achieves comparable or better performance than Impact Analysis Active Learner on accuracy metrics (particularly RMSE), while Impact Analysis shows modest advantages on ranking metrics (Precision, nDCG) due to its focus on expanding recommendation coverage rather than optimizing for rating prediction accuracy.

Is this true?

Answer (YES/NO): NO